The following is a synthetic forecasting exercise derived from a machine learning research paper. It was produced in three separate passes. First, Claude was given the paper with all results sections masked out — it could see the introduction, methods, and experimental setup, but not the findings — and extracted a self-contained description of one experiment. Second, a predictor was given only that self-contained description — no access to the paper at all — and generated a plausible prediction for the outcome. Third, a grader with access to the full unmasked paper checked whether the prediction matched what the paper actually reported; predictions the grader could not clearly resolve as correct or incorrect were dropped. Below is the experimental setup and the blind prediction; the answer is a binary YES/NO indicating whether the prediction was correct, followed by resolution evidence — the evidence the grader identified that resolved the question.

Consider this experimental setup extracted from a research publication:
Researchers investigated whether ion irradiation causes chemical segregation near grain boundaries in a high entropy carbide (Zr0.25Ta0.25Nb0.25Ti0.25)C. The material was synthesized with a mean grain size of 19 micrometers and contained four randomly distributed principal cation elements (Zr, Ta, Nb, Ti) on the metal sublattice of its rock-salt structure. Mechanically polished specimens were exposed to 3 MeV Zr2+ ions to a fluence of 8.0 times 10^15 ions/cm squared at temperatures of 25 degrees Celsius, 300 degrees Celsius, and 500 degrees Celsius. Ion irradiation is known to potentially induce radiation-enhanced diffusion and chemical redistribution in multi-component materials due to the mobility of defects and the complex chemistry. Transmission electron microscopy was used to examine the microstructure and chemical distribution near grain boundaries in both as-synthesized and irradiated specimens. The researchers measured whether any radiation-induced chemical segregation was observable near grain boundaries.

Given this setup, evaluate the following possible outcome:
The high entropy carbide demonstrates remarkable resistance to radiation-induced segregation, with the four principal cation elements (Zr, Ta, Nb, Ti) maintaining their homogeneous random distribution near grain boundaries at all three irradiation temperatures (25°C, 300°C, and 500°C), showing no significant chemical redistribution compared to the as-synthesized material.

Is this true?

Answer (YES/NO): YES